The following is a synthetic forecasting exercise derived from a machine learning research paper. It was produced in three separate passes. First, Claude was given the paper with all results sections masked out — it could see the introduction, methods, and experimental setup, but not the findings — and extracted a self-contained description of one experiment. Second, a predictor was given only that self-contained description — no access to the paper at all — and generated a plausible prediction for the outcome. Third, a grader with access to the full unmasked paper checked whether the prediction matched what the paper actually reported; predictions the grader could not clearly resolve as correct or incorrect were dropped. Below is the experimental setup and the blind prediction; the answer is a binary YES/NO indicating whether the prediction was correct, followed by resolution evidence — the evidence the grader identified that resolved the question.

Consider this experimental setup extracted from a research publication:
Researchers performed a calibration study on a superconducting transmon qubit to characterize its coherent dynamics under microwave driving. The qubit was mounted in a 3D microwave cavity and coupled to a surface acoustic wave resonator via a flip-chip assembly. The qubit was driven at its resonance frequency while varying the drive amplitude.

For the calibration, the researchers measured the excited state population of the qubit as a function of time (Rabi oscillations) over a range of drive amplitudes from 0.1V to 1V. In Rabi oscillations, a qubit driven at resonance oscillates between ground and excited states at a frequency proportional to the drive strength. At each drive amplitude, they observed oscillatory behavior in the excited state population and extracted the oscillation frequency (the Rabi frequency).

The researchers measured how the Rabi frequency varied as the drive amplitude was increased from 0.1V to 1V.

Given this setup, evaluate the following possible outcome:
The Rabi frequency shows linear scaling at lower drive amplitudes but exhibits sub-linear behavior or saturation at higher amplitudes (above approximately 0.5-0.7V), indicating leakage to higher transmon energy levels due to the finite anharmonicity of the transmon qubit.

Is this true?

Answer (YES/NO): NO